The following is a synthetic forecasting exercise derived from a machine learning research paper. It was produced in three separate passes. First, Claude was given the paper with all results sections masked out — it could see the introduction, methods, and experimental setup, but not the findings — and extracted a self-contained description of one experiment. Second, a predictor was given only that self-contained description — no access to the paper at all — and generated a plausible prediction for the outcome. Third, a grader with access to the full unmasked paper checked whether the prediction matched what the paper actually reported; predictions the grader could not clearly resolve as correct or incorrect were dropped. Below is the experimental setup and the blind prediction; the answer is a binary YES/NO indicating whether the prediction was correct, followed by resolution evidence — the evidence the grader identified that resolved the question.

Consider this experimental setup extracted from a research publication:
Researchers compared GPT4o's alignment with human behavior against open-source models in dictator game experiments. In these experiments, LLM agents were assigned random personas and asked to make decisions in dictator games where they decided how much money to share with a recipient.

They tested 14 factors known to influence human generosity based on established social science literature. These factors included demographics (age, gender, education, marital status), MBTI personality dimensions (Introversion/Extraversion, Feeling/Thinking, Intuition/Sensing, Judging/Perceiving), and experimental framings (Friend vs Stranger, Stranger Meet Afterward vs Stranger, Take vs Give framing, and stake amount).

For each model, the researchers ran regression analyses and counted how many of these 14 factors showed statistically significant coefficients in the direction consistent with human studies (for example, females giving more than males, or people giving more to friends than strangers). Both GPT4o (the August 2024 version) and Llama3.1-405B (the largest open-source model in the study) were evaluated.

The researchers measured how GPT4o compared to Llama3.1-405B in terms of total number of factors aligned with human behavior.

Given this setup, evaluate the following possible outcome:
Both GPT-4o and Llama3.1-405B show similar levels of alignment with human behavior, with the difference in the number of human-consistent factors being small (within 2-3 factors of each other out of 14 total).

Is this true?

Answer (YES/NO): NO